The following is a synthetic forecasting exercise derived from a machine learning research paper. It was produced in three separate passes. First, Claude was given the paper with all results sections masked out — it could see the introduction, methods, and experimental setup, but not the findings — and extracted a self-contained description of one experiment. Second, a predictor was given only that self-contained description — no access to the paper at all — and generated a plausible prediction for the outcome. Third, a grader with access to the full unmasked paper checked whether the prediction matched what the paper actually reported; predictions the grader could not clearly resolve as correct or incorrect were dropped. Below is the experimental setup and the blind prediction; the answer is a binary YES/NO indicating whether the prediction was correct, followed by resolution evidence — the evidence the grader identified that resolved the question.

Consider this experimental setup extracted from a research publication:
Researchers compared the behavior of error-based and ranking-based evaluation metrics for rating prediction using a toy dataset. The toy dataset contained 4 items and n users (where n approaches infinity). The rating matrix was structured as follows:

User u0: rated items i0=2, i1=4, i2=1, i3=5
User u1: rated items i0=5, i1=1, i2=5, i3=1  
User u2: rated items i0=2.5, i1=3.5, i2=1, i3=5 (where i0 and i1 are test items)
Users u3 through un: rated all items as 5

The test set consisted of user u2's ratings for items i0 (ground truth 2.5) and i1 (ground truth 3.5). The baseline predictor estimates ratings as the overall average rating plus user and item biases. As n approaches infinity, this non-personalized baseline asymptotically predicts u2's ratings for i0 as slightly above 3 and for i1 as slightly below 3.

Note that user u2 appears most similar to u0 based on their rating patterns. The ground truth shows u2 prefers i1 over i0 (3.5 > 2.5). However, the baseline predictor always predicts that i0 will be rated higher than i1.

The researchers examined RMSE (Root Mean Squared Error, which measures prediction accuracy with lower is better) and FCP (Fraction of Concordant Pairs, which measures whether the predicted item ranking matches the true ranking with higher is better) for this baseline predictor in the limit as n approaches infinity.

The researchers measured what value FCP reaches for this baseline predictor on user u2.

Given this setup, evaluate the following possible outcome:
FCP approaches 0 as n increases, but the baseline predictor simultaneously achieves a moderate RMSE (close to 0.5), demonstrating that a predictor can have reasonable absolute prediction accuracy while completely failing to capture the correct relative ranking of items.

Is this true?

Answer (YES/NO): YES